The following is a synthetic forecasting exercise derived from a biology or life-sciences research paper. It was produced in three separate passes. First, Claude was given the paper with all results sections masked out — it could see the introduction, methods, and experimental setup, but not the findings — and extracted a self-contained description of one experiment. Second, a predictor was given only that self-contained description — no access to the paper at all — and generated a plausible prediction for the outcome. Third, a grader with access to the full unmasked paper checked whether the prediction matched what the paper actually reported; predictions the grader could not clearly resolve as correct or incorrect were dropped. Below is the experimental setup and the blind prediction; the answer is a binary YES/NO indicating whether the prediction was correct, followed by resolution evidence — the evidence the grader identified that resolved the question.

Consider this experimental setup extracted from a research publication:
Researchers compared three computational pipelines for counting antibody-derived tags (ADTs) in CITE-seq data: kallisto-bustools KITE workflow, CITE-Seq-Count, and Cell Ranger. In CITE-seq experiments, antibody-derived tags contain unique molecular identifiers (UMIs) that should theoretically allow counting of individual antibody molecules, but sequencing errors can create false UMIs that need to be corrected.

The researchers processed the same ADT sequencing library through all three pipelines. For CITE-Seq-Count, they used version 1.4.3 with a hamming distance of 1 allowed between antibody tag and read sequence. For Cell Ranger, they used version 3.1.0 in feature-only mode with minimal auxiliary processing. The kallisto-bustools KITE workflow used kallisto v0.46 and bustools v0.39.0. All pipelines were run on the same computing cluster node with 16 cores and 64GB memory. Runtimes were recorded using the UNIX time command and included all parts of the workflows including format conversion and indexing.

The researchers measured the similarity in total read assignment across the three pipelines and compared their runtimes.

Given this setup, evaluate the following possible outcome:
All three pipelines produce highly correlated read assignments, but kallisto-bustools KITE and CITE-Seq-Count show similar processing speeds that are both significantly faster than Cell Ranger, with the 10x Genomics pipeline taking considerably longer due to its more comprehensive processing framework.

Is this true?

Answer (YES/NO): NO